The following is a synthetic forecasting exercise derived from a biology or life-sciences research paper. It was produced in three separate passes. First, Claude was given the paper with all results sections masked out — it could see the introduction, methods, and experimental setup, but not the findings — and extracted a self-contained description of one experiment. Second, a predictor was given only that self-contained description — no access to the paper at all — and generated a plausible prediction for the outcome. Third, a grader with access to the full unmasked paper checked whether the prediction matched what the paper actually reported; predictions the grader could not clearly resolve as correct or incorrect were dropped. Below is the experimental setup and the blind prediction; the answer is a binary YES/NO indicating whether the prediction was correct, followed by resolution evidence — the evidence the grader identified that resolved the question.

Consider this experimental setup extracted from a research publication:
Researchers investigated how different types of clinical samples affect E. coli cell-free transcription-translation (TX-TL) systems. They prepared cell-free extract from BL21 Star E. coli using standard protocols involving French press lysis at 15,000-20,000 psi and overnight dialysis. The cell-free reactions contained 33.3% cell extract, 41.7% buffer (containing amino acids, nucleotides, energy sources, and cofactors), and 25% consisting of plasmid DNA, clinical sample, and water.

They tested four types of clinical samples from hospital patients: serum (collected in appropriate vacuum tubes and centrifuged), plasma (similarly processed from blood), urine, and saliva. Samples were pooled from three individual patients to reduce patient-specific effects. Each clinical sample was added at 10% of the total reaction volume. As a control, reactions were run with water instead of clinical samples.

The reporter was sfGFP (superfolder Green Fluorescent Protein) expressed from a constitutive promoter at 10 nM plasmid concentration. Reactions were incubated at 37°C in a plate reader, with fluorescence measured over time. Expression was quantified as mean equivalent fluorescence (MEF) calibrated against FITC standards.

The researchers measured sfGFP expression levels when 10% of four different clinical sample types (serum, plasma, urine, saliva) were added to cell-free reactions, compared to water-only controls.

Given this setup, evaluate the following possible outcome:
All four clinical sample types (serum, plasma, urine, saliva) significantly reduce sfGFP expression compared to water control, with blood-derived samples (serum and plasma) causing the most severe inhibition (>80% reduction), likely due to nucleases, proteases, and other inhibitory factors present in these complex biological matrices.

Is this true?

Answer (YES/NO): YES